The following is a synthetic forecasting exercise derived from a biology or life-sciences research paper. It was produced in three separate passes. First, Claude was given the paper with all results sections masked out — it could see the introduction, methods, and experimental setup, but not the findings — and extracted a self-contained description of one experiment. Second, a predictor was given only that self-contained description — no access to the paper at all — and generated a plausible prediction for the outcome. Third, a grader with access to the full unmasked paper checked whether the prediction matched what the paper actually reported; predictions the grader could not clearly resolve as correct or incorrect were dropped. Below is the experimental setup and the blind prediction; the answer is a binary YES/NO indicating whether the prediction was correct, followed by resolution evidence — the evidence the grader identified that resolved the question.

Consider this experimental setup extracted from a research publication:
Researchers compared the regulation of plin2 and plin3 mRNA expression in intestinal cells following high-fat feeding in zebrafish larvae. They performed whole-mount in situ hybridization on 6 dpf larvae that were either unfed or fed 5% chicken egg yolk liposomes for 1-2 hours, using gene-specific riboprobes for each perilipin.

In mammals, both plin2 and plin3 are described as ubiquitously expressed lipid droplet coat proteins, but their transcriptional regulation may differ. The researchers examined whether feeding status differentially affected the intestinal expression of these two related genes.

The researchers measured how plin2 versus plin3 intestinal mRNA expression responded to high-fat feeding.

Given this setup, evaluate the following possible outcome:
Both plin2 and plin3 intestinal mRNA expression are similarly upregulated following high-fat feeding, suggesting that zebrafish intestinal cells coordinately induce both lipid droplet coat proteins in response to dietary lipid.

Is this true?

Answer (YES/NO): NO